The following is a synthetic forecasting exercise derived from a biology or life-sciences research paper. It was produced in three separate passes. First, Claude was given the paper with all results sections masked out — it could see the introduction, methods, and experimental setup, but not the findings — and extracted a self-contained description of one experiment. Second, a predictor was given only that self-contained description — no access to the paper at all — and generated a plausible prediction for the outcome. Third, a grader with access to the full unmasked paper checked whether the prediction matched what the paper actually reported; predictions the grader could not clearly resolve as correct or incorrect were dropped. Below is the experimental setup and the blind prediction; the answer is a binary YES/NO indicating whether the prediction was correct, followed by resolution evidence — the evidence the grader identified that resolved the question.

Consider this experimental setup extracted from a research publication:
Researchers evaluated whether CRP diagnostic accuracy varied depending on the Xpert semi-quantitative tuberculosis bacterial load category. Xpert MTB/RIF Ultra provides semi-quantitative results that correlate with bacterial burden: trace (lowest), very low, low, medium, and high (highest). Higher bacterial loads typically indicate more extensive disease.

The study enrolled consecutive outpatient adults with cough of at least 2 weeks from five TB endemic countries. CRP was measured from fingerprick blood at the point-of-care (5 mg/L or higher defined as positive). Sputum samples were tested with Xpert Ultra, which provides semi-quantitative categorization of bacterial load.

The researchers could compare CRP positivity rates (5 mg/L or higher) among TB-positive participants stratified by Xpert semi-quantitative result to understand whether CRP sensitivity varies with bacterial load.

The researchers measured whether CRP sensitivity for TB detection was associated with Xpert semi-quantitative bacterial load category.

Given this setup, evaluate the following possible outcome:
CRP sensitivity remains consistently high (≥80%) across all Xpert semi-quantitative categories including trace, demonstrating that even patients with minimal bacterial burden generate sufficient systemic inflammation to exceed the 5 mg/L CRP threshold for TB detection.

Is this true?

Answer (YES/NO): NO